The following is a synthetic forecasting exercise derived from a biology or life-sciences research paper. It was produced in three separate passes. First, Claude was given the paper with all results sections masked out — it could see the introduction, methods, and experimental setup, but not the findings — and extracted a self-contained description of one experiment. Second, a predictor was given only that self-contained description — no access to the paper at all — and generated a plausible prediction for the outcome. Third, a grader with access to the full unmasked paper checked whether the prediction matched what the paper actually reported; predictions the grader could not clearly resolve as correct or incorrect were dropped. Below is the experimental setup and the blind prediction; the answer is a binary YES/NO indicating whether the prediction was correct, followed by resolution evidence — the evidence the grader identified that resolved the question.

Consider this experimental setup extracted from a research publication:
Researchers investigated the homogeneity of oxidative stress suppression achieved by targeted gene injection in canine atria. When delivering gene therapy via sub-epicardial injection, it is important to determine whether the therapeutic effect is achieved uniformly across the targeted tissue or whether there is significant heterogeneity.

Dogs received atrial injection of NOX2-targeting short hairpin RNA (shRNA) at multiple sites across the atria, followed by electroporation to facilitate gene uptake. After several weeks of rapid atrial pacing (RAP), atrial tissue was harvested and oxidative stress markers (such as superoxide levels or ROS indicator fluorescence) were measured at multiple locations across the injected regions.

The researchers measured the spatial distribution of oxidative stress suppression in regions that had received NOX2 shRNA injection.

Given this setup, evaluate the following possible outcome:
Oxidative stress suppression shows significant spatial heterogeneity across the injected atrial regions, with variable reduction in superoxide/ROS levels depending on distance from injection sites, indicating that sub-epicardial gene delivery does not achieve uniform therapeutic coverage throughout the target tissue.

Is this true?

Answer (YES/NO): NO